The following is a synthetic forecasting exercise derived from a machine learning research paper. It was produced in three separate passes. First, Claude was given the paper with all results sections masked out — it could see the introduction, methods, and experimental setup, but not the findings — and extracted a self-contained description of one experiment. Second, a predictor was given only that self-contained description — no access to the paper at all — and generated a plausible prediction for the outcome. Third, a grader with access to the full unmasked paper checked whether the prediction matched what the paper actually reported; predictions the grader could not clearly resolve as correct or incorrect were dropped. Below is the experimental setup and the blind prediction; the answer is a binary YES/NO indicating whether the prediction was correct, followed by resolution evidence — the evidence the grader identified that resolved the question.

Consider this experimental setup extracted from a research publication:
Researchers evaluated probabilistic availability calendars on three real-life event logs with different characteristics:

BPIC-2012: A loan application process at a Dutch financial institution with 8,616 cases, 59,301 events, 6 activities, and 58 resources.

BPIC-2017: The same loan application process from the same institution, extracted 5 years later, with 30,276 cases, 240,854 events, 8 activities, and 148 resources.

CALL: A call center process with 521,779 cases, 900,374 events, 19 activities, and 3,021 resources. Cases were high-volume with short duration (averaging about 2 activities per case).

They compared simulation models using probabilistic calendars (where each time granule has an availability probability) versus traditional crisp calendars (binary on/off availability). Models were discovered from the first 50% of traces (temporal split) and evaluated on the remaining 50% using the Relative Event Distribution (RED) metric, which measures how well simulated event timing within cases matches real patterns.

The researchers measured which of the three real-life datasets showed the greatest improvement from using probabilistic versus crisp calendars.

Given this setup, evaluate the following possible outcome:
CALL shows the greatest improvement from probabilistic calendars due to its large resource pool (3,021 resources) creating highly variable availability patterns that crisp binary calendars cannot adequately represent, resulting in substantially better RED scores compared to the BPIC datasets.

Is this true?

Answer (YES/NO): NO